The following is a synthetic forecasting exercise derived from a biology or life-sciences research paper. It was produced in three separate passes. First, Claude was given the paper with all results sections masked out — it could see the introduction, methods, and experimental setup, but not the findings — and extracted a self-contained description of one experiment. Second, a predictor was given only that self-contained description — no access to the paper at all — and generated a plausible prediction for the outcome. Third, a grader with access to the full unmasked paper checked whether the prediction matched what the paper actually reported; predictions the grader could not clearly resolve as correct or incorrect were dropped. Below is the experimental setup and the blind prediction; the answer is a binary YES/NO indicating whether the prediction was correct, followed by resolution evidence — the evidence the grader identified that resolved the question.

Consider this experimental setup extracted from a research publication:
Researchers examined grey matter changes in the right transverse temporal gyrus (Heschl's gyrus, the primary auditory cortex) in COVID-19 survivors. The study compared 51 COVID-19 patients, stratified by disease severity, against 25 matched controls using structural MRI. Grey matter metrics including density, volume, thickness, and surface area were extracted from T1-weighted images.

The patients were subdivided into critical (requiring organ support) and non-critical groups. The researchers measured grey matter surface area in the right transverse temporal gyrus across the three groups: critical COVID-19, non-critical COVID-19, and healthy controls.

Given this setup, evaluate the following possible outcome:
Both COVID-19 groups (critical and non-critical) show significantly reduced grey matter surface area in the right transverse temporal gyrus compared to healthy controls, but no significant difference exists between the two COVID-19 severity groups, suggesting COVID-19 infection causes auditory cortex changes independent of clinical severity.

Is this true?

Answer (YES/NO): NO